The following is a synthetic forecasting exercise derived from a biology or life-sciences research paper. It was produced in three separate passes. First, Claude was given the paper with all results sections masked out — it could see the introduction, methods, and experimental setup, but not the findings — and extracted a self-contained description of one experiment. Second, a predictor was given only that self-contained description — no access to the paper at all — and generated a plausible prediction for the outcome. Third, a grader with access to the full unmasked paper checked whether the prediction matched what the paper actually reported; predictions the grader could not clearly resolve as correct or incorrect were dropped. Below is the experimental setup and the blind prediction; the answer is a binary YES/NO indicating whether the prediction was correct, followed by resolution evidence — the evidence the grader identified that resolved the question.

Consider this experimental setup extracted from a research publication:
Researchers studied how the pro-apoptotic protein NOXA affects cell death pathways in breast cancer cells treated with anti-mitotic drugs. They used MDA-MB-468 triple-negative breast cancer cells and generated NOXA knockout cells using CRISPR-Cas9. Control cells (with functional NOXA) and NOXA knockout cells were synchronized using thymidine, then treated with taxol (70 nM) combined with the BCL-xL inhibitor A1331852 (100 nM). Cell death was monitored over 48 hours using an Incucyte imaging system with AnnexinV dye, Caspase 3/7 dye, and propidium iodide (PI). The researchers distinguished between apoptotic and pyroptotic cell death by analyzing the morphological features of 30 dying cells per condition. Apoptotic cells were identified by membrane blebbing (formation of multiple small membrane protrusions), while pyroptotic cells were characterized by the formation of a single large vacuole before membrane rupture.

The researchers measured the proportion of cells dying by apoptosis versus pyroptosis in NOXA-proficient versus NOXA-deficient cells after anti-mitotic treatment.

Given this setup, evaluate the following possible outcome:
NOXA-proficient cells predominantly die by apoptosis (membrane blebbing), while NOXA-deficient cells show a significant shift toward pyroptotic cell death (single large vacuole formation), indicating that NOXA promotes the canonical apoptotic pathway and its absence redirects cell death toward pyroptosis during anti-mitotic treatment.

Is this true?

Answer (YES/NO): NO